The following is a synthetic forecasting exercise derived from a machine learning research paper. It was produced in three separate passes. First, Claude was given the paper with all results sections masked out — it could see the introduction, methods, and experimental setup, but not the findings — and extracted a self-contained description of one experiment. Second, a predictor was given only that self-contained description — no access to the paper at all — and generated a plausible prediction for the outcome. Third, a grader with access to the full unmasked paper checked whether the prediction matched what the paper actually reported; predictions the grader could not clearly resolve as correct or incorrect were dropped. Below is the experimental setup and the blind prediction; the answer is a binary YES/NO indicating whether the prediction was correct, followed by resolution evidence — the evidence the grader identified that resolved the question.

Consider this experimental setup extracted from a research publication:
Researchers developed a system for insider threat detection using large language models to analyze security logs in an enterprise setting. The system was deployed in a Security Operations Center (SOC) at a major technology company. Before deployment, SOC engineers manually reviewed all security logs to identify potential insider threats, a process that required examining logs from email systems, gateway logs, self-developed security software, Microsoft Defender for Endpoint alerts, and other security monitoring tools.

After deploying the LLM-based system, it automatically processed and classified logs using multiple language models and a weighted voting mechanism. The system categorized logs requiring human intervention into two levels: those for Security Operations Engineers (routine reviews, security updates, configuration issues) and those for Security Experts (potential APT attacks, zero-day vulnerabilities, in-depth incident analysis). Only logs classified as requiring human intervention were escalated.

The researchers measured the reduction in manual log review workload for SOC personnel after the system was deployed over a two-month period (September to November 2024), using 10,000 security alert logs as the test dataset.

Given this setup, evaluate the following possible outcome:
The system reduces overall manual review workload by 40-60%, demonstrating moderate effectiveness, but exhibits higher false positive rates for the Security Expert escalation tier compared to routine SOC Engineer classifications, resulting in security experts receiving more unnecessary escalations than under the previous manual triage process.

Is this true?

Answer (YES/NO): NO